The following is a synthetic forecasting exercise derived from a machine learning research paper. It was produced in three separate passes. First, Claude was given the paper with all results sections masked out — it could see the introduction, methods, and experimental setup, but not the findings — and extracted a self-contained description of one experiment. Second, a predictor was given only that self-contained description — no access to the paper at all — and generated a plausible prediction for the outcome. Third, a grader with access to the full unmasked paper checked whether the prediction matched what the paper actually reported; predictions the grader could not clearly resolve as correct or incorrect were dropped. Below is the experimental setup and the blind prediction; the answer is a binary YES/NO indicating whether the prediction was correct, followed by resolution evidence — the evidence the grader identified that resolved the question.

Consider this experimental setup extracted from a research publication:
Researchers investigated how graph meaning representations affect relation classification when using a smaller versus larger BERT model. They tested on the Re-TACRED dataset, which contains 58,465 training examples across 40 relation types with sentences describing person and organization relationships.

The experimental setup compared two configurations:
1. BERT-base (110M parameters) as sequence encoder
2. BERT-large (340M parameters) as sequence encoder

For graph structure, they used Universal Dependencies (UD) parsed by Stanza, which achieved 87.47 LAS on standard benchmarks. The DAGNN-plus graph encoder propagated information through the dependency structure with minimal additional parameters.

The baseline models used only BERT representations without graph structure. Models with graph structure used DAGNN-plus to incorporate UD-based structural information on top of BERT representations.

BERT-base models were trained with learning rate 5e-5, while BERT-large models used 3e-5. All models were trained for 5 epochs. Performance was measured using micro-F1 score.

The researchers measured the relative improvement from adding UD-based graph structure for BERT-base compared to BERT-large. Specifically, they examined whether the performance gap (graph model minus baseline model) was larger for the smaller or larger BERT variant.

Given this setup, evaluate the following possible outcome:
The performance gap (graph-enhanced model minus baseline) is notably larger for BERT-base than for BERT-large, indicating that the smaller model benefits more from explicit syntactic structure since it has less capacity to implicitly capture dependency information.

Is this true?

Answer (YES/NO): YES